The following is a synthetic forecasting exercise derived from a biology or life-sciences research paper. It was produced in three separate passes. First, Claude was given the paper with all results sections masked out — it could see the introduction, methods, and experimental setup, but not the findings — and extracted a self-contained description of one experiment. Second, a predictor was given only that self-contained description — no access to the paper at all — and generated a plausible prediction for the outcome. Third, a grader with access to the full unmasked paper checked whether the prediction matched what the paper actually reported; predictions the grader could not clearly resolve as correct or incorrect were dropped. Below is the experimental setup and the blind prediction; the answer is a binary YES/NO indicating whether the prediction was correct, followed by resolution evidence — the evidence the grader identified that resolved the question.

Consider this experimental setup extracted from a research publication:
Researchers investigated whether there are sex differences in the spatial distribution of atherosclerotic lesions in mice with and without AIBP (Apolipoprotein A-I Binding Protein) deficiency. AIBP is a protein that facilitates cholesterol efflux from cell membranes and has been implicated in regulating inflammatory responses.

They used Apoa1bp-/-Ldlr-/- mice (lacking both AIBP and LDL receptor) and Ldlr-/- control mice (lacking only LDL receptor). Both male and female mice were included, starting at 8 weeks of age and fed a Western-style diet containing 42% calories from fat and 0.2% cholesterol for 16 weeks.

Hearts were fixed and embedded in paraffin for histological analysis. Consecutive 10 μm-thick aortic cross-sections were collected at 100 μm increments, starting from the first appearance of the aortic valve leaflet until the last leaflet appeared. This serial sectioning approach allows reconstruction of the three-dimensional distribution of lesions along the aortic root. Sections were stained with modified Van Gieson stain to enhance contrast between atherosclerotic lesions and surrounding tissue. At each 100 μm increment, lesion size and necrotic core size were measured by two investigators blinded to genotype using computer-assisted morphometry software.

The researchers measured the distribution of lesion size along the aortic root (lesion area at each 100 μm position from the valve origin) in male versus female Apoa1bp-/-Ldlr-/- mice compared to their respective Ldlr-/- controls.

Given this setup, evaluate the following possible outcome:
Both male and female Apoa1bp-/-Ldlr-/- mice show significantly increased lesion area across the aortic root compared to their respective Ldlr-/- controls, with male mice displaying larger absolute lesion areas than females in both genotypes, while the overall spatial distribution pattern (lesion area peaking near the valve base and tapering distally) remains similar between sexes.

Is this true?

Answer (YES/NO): NO